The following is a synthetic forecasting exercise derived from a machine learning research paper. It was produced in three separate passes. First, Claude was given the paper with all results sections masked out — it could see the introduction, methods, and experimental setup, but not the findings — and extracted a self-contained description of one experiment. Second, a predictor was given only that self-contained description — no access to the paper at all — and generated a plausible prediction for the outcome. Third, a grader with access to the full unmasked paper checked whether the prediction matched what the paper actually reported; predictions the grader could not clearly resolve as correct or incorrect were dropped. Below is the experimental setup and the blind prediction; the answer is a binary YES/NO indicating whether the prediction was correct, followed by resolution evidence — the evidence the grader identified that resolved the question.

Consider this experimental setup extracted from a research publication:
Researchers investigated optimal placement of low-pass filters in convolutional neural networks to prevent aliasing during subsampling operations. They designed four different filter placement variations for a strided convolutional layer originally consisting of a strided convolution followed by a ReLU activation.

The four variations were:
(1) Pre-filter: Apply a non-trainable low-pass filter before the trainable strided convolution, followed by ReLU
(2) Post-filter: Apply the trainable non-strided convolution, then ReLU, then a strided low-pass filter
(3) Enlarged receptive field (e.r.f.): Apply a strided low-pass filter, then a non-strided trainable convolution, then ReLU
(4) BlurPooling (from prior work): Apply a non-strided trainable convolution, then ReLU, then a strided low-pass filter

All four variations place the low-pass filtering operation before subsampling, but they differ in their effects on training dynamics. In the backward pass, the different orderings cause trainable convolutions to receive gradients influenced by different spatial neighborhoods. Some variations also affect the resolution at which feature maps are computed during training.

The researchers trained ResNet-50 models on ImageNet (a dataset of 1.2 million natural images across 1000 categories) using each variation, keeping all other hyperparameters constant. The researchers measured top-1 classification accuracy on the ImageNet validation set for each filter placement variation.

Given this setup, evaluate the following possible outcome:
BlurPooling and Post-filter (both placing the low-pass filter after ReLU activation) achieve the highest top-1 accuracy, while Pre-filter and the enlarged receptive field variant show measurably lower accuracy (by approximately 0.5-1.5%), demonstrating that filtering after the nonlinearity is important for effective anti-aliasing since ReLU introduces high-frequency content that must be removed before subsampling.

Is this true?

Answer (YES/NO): NO